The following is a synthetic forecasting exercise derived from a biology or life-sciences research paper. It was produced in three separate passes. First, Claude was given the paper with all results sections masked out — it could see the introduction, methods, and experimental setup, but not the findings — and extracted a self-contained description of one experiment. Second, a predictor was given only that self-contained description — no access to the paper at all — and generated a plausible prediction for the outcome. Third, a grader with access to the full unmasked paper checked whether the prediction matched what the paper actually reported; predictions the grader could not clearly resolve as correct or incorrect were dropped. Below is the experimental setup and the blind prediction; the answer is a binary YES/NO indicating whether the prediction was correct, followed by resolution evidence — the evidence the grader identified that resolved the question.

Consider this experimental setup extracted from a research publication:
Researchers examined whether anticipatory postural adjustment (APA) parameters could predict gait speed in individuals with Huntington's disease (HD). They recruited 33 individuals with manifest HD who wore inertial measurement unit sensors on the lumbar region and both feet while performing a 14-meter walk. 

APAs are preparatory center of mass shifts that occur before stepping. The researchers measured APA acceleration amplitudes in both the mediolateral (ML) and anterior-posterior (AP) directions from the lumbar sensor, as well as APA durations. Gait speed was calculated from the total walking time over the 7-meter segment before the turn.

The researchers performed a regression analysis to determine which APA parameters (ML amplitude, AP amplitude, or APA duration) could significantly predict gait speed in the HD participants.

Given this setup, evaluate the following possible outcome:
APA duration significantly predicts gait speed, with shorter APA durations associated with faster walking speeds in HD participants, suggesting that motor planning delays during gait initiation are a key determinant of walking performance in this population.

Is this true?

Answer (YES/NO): NO